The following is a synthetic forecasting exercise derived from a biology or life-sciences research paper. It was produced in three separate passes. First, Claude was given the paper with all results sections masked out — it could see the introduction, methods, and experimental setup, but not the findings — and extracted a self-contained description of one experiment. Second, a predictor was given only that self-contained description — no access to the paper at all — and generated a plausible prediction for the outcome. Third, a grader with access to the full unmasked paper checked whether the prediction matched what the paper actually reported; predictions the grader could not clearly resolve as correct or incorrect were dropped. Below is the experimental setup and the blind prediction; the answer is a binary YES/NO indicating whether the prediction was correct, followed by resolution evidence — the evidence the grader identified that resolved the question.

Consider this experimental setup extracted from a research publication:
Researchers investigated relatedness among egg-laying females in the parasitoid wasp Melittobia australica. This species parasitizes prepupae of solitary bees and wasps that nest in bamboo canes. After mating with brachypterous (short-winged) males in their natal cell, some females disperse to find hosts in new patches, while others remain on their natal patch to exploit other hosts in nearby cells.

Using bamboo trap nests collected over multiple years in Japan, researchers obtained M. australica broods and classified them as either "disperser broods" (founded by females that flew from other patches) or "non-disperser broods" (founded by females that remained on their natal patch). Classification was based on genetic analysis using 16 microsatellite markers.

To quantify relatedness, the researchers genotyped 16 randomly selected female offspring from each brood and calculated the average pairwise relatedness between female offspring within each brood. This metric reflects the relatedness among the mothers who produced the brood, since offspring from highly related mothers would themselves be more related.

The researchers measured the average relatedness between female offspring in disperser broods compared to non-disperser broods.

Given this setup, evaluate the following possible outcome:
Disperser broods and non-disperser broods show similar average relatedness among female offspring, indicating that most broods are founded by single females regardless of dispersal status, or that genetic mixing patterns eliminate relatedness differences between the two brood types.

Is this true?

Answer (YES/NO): NO